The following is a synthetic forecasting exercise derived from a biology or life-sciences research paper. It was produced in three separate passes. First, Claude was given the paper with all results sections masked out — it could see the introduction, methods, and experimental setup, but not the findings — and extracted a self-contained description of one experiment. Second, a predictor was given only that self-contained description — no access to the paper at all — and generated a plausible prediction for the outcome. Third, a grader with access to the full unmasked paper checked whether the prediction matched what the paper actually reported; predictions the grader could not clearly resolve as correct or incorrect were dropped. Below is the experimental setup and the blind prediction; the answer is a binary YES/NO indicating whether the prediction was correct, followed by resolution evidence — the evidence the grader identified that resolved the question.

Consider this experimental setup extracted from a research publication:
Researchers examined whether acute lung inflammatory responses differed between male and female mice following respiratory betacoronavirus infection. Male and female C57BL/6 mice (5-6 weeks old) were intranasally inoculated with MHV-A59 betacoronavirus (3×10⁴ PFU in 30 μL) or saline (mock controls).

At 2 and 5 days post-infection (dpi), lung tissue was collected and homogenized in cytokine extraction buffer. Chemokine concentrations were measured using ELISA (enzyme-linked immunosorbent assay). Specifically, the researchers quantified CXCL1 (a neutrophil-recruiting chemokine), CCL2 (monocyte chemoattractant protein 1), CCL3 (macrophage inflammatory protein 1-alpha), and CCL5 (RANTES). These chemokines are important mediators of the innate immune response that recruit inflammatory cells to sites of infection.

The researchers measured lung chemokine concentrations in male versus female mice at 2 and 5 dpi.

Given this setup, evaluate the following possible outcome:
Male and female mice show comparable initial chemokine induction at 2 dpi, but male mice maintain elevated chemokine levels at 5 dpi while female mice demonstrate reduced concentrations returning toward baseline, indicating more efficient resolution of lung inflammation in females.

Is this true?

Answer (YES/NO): NO